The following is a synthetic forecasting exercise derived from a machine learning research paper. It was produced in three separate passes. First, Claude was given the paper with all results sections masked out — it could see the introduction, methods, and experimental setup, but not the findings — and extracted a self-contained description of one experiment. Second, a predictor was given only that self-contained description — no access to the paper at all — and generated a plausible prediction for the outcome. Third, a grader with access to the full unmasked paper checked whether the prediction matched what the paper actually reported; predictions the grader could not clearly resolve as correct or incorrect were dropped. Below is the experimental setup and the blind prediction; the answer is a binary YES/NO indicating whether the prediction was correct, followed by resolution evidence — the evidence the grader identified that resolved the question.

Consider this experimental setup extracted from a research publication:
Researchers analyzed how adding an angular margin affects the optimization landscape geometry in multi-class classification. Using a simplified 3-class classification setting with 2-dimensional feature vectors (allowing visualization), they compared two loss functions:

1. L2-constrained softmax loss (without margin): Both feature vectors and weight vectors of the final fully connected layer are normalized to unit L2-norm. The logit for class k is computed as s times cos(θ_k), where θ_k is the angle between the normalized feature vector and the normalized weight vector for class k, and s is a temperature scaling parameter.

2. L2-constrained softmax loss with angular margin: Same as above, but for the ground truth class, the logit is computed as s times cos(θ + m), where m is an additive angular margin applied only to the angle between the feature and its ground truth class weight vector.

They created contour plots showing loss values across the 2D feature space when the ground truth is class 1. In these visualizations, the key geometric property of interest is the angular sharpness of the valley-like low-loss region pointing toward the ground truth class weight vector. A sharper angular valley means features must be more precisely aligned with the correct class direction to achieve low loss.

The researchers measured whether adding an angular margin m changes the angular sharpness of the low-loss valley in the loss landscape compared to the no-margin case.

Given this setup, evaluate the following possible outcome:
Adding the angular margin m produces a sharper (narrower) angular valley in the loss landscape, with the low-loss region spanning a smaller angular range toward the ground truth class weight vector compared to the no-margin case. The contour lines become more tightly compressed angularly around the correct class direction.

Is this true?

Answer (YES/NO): YES